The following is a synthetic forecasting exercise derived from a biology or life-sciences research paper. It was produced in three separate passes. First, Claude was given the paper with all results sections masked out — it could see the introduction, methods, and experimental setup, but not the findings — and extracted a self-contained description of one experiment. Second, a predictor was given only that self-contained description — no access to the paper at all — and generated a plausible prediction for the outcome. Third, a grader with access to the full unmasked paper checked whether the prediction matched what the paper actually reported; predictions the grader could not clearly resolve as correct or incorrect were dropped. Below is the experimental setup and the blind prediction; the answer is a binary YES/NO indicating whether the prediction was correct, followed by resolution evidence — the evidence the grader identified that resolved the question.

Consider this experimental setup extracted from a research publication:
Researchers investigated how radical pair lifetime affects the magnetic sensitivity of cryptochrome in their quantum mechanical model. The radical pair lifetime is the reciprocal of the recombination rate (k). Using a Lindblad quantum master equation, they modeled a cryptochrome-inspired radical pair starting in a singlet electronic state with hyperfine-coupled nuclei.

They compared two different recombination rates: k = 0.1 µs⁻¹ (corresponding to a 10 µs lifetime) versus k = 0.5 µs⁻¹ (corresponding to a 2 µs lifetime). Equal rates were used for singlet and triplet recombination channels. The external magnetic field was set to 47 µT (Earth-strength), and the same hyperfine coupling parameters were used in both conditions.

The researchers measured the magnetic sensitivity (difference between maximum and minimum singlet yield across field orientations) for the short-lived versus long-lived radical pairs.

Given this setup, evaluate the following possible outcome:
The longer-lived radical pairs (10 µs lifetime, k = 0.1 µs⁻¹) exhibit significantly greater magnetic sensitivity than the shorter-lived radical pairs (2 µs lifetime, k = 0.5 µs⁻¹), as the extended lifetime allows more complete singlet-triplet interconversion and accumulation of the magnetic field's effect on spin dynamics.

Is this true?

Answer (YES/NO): YES